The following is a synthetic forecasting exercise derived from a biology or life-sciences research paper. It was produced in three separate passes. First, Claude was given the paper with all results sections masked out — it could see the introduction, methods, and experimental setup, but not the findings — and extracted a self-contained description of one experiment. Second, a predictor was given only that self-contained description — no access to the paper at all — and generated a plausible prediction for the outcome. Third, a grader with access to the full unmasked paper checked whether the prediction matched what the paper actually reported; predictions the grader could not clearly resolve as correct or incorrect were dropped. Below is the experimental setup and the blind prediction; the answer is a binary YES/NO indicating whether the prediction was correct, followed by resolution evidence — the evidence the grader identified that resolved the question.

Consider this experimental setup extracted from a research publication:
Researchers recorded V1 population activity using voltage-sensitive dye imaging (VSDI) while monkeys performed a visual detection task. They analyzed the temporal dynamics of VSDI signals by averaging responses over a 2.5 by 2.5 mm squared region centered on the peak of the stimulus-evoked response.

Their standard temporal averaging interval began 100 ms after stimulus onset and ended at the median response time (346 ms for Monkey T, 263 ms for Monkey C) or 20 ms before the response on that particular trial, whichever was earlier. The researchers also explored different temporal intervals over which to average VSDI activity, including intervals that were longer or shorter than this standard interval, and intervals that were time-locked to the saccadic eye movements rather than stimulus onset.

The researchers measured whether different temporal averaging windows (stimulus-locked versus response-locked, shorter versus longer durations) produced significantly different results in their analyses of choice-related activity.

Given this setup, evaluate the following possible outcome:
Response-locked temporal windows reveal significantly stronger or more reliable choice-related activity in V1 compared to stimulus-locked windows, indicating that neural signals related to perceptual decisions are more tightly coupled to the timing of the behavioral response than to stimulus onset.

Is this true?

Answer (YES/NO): NO